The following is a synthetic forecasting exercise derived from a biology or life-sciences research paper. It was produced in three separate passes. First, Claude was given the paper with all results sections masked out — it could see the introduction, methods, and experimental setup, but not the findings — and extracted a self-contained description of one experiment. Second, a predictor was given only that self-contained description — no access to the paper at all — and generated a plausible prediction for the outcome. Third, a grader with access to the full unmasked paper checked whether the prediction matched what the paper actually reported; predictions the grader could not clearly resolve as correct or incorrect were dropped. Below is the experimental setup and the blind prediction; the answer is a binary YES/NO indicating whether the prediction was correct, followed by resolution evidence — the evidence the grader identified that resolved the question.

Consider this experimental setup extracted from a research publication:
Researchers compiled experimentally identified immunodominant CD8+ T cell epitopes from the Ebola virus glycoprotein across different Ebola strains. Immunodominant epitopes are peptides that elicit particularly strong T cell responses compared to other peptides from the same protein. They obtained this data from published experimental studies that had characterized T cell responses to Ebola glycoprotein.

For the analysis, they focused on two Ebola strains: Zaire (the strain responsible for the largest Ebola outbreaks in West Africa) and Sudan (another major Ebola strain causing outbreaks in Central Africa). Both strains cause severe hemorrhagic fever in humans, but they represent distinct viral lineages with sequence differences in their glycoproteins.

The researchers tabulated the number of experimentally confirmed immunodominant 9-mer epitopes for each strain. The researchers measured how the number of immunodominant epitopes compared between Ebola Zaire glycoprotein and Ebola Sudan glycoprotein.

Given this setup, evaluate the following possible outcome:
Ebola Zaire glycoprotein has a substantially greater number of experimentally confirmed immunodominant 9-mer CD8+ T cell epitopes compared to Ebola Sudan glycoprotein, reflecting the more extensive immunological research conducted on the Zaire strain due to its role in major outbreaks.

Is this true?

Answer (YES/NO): YES